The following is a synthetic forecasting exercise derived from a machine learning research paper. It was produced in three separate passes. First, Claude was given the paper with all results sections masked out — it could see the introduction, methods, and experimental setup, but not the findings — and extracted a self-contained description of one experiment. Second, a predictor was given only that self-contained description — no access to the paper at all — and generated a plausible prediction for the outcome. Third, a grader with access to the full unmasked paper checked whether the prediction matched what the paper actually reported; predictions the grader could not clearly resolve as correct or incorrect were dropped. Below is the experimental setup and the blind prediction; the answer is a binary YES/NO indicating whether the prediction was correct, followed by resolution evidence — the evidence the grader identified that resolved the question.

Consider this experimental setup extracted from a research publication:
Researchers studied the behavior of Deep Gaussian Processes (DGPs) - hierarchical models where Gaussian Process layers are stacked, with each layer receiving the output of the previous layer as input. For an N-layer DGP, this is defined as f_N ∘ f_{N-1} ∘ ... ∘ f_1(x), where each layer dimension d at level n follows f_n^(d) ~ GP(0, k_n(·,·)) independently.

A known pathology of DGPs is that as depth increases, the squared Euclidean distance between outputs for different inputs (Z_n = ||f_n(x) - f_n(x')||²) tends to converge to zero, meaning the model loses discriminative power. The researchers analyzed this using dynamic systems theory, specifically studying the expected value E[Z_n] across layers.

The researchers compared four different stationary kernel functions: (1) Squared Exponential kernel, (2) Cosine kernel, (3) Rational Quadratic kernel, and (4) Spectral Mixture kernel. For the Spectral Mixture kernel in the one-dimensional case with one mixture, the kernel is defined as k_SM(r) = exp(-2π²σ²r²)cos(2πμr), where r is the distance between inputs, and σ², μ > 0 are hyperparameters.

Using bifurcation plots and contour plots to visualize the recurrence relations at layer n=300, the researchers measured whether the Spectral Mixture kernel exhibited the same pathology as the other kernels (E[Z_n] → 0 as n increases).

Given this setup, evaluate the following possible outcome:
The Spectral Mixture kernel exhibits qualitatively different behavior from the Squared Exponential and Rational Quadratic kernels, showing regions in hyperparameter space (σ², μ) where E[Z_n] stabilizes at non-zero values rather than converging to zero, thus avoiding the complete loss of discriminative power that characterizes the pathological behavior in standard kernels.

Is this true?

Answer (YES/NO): YES